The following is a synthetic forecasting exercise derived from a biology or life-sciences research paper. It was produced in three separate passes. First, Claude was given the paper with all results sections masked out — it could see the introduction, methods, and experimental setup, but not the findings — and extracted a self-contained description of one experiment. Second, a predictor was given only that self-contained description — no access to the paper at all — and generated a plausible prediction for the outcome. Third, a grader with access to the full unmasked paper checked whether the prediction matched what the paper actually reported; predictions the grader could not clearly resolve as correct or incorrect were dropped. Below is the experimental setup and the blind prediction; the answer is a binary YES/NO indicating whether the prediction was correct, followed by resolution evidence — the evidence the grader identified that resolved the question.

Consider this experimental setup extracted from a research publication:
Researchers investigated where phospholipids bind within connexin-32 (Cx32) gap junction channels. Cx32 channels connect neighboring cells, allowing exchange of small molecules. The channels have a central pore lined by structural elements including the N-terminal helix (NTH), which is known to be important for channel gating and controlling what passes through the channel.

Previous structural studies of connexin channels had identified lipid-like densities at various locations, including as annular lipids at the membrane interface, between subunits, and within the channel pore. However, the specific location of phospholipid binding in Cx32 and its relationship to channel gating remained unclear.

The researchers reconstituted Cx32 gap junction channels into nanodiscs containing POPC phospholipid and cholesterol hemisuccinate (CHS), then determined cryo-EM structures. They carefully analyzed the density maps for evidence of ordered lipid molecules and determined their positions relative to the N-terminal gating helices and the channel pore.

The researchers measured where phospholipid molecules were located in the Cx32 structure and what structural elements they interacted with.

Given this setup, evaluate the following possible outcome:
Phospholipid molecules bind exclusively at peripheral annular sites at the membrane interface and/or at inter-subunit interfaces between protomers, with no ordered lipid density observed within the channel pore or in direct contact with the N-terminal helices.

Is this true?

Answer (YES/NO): NO